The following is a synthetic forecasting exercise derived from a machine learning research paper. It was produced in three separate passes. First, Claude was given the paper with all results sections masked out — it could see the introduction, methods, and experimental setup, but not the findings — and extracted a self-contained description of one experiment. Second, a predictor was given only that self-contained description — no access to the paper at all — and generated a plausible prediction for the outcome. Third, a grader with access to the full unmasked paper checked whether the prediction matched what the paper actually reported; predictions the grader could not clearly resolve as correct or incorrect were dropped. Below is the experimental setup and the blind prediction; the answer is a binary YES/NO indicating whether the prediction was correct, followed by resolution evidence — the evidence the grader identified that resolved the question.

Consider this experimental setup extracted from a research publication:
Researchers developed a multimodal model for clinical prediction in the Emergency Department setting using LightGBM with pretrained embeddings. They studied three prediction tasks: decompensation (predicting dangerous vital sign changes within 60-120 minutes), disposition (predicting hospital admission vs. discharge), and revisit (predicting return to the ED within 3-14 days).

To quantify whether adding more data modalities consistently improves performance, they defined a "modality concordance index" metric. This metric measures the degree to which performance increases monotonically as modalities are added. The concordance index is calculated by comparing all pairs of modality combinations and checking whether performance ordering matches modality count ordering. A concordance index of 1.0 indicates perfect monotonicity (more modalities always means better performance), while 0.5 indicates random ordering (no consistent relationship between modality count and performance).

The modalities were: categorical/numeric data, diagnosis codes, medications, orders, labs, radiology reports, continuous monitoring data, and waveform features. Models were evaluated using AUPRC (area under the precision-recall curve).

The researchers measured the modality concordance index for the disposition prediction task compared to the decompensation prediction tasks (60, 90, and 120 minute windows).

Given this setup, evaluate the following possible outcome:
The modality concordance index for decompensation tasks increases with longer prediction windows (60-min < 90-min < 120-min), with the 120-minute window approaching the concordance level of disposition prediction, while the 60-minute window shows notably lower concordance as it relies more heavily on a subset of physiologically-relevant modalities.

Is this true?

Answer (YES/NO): NO